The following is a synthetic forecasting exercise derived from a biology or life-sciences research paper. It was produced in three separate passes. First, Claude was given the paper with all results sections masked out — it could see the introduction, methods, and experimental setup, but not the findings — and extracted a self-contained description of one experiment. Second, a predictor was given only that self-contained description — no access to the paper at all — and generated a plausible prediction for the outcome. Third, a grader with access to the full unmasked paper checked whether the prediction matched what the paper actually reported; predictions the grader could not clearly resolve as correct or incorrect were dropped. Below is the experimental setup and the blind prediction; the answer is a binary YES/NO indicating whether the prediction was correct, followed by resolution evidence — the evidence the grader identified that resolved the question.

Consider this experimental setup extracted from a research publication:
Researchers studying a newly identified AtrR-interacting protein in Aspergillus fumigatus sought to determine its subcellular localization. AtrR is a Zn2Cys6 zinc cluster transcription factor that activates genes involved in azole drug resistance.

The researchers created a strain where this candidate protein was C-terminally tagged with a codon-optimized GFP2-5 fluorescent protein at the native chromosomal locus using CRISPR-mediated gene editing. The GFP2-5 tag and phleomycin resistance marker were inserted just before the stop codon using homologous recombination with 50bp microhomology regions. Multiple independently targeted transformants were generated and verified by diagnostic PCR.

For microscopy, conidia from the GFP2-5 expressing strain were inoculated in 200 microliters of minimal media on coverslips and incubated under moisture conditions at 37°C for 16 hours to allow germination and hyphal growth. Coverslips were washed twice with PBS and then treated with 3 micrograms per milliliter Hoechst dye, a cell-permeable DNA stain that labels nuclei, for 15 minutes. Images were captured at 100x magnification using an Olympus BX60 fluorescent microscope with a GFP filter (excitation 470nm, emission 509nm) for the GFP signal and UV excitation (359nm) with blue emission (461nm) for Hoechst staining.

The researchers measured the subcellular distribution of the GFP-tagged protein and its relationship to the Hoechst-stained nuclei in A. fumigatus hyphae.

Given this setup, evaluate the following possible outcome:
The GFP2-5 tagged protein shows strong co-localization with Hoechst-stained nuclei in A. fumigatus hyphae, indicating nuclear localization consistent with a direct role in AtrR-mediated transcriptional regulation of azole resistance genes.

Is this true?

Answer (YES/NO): YES